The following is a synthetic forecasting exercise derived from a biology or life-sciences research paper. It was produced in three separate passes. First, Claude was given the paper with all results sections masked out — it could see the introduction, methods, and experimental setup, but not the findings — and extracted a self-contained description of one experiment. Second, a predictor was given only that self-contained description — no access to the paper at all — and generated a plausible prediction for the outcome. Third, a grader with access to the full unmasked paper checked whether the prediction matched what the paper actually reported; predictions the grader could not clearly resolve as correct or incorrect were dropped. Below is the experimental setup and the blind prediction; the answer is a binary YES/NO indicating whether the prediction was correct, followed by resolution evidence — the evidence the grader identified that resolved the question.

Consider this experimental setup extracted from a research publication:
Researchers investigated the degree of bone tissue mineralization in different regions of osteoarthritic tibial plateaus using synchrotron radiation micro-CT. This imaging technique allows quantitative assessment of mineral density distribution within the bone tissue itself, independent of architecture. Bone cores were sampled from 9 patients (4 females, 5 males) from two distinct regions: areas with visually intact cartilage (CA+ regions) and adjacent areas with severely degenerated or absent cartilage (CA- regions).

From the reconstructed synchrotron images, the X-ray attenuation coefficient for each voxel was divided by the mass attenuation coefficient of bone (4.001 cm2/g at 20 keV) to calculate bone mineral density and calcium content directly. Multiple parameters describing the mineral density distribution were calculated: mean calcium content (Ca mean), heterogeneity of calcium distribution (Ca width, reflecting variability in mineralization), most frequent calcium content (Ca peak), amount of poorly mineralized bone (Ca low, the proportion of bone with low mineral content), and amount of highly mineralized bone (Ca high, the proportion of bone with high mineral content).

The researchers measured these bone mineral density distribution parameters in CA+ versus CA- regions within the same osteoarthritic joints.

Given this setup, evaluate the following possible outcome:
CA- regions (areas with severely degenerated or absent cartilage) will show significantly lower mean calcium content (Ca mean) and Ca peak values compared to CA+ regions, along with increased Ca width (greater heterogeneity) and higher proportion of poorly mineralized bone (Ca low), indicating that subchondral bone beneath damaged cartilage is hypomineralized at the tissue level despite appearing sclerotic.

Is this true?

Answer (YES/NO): NO